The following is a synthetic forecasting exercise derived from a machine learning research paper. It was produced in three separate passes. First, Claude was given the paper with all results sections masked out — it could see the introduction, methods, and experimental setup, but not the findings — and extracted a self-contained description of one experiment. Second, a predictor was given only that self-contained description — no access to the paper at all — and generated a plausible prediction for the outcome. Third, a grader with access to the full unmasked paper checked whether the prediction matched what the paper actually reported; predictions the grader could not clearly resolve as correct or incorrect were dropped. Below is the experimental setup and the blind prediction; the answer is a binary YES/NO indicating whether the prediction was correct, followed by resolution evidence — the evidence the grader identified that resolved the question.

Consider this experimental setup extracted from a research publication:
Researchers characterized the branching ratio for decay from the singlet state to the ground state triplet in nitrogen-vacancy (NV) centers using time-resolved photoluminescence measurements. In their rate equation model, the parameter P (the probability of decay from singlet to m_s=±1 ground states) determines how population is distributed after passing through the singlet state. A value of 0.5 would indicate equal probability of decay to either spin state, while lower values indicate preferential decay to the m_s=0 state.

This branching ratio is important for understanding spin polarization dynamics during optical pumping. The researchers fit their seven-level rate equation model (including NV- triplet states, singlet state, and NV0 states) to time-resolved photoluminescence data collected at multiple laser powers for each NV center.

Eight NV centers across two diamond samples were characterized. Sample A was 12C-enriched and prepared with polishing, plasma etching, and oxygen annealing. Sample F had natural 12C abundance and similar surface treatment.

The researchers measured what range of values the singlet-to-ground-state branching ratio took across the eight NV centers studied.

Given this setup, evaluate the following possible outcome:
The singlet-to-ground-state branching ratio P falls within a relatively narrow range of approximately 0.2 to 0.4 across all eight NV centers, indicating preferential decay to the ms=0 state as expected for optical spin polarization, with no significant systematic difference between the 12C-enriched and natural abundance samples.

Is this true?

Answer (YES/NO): YES